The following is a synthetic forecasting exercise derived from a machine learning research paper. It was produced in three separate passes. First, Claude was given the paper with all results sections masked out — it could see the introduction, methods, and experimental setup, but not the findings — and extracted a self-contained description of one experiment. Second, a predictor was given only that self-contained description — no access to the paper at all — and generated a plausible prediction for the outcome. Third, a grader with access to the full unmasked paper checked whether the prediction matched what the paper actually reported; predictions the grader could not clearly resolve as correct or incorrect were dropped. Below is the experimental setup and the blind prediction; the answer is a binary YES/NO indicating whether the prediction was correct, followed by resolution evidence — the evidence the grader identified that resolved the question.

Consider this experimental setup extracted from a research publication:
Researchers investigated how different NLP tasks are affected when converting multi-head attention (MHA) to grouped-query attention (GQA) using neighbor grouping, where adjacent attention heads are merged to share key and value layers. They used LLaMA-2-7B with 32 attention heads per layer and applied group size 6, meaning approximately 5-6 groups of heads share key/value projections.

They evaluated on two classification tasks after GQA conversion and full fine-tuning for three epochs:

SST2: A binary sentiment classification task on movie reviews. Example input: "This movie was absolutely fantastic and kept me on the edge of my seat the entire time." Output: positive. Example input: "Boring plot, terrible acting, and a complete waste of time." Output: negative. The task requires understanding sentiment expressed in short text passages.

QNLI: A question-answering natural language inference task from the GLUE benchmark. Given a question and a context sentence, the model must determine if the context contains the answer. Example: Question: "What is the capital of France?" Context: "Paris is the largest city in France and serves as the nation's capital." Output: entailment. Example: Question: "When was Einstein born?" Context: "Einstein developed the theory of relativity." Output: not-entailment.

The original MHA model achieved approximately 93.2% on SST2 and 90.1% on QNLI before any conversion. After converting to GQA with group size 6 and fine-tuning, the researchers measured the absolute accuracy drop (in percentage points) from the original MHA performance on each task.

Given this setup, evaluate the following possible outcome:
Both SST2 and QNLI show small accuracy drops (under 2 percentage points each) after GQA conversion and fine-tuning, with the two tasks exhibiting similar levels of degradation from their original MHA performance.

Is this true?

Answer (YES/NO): NO